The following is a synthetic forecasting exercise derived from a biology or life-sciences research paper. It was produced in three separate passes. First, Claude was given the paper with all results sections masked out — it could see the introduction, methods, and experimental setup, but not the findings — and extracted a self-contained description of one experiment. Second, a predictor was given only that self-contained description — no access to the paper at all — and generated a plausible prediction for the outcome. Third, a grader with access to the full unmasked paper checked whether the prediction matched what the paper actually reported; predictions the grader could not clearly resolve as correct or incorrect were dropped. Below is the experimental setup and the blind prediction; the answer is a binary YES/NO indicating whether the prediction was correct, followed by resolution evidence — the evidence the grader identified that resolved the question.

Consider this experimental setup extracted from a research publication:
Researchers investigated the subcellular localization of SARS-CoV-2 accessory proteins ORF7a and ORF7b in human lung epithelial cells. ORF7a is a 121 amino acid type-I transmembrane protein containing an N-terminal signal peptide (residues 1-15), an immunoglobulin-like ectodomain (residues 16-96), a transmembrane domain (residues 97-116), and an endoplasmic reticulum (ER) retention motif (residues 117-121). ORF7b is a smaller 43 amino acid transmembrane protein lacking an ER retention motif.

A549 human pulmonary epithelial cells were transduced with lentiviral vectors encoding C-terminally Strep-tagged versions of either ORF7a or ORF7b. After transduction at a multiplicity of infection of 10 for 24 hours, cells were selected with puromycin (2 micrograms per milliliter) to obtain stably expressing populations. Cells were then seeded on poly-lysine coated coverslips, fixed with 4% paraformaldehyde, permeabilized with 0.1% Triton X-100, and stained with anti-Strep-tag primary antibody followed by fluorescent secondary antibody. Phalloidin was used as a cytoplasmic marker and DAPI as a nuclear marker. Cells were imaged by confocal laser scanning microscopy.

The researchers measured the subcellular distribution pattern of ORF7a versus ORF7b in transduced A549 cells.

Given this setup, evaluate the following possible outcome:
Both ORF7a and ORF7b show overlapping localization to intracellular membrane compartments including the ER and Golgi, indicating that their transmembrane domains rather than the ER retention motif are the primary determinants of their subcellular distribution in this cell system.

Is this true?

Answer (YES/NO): NO